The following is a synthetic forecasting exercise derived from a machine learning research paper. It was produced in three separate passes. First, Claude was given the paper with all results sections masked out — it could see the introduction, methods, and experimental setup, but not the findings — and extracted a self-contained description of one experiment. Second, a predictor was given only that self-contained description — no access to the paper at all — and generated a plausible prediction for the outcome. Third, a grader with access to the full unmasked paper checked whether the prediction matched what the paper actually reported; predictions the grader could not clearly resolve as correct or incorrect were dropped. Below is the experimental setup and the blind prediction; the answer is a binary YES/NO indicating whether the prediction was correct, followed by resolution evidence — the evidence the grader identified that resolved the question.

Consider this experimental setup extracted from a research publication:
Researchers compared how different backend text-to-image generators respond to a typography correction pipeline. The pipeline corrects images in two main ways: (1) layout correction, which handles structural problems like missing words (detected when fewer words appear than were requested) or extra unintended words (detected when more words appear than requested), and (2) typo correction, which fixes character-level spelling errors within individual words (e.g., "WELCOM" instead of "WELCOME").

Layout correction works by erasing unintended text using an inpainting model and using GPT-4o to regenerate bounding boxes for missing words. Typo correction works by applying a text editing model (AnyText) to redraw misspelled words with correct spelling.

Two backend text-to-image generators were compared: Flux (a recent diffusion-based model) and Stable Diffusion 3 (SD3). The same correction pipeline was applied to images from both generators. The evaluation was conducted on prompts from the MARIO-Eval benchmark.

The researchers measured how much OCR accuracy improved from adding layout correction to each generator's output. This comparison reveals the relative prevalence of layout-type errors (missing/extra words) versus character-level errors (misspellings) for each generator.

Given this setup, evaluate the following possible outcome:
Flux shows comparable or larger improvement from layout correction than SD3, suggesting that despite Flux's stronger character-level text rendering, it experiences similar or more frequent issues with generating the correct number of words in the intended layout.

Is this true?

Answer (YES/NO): NO